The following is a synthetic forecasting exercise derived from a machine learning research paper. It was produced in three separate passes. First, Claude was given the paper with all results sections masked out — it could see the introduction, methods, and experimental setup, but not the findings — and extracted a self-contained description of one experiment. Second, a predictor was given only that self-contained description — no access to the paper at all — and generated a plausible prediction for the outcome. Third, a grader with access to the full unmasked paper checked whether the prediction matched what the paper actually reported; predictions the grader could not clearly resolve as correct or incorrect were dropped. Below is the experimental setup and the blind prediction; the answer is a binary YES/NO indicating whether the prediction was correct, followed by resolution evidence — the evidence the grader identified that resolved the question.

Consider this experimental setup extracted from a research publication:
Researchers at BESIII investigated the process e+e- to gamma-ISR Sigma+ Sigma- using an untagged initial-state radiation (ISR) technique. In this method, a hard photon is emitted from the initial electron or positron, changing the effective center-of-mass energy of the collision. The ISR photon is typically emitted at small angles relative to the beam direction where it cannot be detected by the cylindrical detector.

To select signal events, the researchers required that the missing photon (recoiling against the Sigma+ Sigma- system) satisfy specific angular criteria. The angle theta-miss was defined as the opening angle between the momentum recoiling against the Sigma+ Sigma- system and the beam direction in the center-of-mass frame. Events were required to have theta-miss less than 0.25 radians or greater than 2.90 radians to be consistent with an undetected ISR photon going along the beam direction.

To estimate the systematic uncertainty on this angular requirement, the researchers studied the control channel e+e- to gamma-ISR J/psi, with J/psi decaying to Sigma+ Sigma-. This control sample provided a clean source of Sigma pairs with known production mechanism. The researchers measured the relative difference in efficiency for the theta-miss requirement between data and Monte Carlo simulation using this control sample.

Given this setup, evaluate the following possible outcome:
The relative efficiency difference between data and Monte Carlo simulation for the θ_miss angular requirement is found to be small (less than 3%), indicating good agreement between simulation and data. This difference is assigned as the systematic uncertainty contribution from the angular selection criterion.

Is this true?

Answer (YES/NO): YES